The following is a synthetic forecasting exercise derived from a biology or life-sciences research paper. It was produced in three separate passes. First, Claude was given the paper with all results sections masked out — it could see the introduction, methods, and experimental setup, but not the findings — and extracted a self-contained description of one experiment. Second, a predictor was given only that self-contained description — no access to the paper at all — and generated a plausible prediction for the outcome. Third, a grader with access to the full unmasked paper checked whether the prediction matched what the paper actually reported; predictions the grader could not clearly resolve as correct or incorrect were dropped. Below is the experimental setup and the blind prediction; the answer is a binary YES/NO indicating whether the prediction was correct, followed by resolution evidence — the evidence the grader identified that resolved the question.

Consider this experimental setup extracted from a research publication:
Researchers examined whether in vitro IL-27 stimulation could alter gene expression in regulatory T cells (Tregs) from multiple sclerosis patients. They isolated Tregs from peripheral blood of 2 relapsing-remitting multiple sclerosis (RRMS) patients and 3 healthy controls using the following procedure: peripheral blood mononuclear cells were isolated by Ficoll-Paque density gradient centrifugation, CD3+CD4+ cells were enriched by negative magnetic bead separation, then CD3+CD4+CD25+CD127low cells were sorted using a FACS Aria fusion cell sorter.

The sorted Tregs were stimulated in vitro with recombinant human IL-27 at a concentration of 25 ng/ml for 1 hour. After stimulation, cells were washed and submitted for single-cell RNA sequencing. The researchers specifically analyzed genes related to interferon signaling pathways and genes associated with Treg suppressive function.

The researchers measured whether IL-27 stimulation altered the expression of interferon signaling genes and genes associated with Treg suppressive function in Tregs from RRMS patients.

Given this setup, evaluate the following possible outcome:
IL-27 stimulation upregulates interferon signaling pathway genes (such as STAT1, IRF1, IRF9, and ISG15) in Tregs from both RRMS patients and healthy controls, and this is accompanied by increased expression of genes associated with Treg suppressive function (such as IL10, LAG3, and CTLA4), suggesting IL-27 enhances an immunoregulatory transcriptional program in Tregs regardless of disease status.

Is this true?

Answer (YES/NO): NO